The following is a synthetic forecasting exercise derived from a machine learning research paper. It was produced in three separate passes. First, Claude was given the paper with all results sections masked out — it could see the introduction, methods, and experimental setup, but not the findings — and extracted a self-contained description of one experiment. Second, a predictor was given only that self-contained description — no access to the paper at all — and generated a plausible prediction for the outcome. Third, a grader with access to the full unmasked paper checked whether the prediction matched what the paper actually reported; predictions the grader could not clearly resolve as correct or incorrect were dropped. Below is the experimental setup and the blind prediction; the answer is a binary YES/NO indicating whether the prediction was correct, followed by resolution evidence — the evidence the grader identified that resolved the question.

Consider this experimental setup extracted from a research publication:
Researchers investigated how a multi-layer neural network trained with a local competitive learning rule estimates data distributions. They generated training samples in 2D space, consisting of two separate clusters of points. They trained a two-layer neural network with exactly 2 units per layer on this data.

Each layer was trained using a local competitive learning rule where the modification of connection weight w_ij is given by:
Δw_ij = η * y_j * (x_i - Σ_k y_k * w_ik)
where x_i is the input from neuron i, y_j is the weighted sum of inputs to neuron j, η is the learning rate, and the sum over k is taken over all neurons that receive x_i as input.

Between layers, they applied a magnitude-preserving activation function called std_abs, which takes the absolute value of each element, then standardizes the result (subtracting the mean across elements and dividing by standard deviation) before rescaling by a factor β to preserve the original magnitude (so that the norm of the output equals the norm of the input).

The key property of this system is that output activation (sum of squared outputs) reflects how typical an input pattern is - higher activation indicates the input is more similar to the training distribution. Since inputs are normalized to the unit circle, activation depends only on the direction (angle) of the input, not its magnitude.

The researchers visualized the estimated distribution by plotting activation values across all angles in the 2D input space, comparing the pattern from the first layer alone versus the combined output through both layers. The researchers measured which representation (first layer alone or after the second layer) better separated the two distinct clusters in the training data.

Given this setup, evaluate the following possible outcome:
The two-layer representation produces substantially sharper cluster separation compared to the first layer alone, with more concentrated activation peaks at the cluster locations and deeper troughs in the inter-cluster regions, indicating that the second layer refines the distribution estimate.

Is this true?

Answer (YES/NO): YES